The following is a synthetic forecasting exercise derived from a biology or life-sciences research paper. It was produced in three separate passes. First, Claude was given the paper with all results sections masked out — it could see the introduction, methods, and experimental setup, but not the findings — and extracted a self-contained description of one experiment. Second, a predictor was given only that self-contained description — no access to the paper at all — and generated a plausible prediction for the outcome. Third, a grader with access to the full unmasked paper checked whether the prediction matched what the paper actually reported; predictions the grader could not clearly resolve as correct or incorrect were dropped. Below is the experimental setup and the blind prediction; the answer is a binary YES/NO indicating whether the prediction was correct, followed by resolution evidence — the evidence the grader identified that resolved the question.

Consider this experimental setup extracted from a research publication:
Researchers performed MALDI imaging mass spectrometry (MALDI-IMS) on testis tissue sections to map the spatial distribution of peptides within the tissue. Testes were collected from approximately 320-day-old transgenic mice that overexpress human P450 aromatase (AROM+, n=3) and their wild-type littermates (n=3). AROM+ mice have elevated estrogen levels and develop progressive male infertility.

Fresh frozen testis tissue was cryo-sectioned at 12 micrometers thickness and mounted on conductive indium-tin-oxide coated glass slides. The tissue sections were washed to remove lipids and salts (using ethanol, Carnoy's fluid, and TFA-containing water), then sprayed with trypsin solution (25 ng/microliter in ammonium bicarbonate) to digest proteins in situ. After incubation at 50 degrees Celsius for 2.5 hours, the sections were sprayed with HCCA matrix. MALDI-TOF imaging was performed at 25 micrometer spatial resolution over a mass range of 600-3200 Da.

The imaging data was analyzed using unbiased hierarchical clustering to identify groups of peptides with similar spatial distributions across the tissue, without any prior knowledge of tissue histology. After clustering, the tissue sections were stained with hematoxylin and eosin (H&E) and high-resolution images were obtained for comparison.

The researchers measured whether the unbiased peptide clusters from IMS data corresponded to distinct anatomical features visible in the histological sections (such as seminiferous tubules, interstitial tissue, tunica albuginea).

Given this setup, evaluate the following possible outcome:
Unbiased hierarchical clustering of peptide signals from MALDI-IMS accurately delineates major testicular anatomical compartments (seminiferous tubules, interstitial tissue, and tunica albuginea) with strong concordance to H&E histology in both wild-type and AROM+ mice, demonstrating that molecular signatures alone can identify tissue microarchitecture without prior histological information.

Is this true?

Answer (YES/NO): NO